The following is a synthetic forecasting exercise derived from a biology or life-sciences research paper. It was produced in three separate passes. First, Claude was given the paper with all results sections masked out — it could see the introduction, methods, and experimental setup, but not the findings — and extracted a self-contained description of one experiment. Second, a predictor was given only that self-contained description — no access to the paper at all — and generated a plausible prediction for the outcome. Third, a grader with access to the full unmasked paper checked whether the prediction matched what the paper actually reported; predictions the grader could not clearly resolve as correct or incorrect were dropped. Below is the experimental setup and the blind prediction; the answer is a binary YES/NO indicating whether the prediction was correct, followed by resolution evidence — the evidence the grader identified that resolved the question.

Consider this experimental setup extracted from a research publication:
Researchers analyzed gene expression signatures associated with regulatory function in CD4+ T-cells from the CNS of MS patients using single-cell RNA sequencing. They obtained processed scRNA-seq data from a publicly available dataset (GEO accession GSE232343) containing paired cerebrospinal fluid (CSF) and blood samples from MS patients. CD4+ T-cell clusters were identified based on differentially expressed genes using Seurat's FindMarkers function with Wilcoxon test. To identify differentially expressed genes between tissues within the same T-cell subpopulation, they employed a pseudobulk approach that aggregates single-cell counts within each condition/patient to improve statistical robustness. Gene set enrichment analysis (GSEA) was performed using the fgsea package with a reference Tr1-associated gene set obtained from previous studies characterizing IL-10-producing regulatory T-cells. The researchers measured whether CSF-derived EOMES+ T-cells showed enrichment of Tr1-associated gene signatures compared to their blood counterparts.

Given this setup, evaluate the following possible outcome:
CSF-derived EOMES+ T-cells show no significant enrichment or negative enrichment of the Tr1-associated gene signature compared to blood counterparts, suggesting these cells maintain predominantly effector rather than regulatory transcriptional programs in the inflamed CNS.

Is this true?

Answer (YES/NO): NO